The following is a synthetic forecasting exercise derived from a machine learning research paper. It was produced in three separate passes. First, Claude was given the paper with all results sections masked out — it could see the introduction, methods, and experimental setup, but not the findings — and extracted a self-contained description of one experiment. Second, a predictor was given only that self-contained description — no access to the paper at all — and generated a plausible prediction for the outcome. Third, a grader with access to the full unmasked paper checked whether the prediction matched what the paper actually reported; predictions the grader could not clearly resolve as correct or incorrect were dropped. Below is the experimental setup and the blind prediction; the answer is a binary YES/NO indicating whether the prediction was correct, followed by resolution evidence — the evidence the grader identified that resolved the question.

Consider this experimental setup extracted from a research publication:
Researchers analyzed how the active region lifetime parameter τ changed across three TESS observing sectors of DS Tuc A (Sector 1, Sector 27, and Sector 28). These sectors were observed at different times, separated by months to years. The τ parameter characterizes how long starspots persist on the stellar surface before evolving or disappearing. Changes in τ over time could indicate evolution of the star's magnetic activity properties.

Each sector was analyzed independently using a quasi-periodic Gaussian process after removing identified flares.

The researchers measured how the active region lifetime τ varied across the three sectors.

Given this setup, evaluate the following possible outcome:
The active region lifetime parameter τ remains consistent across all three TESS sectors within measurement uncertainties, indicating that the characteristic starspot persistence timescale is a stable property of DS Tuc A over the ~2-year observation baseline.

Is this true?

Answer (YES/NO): NO